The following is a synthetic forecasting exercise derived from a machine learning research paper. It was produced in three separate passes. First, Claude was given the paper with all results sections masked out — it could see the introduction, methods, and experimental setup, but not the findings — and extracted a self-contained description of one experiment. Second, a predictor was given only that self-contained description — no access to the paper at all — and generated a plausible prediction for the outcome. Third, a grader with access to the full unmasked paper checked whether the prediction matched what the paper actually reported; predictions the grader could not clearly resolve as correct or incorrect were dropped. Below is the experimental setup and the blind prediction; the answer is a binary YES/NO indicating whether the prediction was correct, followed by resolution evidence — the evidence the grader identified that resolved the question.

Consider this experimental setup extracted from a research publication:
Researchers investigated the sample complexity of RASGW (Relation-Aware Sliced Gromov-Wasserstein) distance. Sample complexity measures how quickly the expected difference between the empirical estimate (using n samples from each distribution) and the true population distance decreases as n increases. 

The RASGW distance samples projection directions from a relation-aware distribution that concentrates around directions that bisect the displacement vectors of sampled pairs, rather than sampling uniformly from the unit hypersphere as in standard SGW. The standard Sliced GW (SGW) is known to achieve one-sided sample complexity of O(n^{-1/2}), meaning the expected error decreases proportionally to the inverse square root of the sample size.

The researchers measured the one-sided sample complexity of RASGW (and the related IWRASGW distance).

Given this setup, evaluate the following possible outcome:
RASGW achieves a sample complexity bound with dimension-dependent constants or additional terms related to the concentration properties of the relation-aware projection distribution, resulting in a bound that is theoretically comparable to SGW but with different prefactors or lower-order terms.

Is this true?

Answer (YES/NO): YES